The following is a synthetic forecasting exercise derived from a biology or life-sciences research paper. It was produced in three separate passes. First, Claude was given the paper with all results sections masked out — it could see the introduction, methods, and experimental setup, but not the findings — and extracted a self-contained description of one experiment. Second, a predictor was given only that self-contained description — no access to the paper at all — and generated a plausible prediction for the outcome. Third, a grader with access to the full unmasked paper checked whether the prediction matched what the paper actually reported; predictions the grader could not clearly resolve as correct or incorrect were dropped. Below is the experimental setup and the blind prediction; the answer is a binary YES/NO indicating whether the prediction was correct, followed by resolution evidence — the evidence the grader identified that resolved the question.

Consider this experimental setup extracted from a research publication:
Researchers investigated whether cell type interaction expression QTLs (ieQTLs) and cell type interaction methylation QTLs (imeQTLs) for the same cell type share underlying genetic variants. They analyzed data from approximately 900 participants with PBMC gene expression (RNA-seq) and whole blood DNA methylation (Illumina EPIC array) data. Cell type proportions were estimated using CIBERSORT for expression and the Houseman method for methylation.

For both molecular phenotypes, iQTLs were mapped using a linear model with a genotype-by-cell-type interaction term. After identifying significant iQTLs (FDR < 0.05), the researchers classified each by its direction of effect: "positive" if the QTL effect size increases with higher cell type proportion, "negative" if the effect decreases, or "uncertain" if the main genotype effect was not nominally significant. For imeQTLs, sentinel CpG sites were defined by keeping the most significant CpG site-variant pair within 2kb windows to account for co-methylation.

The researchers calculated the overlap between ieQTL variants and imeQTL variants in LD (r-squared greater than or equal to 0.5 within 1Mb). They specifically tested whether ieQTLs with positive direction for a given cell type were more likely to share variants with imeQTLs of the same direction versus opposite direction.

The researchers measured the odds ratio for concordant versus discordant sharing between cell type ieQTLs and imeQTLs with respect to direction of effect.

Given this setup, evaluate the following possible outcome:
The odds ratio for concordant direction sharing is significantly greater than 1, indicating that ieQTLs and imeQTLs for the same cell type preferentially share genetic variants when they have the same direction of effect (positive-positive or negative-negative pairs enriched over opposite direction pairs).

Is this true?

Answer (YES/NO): YES